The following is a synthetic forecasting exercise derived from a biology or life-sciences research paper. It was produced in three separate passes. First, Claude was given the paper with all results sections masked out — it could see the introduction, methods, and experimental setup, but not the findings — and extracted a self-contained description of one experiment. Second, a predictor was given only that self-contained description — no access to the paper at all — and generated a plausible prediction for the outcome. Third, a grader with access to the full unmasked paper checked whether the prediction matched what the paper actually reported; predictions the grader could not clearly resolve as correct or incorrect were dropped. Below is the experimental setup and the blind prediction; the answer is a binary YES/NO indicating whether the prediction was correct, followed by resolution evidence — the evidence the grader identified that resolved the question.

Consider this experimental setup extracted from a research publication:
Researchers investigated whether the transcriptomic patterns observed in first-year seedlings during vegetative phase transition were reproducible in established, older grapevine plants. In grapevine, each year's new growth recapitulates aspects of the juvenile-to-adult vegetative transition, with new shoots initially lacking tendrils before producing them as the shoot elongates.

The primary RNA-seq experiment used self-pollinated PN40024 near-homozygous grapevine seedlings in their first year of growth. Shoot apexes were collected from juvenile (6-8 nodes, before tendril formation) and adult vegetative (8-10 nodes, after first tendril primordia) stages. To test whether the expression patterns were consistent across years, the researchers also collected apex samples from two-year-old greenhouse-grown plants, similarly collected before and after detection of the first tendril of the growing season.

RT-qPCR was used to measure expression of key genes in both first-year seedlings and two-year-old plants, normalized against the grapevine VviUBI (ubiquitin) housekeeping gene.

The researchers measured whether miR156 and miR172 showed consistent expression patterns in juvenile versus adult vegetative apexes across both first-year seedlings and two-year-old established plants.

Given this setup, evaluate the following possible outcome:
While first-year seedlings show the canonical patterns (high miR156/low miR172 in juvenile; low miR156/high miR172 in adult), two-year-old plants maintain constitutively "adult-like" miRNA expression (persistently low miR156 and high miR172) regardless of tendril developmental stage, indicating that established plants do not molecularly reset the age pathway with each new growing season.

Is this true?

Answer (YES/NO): NO